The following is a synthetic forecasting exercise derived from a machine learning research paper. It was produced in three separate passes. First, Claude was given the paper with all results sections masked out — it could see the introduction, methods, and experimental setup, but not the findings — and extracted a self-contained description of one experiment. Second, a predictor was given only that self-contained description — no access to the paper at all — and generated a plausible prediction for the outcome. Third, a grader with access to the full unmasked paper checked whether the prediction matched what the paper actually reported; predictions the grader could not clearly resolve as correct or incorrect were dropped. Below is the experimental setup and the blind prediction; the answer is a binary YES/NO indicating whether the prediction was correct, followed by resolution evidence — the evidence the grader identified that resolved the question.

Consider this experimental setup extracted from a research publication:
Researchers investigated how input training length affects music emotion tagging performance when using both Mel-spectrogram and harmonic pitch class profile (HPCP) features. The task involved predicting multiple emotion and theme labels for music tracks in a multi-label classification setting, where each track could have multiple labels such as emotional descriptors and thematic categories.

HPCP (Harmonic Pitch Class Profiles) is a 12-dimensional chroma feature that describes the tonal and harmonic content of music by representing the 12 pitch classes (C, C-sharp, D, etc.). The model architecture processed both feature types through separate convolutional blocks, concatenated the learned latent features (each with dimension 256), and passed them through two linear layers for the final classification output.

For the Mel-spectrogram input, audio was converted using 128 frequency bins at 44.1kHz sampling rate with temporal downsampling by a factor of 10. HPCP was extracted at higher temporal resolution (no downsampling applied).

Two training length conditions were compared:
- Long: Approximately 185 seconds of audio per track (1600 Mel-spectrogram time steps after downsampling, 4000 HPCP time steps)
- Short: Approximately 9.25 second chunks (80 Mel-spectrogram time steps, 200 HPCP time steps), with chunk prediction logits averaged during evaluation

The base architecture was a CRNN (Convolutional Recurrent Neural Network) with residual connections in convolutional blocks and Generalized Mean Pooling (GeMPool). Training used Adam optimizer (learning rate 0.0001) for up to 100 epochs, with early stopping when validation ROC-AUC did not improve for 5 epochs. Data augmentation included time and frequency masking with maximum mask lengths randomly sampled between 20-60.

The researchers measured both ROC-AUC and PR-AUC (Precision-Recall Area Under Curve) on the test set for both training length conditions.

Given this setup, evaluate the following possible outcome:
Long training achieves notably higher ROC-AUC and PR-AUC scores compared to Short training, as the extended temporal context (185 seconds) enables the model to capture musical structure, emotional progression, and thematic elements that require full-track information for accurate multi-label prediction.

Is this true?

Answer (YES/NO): NO